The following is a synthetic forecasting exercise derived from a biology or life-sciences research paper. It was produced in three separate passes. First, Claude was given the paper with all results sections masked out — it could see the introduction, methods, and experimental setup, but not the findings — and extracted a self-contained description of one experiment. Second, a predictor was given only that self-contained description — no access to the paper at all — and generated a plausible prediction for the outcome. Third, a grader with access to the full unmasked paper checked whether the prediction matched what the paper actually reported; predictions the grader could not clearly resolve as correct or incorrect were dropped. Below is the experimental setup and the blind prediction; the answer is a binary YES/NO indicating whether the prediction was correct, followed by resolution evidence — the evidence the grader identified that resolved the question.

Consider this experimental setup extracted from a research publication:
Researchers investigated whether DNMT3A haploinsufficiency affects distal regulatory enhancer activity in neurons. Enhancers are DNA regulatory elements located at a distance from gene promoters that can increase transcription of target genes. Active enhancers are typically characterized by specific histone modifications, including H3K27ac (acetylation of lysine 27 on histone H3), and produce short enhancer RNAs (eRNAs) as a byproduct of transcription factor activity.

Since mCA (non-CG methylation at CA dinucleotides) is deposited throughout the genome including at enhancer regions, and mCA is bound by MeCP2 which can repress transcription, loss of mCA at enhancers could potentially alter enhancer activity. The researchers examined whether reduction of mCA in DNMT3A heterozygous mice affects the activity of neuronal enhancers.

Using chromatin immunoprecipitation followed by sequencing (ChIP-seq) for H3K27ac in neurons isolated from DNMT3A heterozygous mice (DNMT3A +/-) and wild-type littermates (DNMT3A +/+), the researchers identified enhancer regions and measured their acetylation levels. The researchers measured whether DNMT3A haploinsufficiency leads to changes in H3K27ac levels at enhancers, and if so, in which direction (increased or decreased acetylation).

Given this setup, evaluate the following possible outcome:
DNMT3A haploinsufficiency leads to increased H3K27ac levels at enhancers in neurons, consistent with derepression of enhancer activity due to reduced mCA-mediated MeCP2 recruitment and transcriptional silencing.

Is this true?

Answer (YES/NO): YES